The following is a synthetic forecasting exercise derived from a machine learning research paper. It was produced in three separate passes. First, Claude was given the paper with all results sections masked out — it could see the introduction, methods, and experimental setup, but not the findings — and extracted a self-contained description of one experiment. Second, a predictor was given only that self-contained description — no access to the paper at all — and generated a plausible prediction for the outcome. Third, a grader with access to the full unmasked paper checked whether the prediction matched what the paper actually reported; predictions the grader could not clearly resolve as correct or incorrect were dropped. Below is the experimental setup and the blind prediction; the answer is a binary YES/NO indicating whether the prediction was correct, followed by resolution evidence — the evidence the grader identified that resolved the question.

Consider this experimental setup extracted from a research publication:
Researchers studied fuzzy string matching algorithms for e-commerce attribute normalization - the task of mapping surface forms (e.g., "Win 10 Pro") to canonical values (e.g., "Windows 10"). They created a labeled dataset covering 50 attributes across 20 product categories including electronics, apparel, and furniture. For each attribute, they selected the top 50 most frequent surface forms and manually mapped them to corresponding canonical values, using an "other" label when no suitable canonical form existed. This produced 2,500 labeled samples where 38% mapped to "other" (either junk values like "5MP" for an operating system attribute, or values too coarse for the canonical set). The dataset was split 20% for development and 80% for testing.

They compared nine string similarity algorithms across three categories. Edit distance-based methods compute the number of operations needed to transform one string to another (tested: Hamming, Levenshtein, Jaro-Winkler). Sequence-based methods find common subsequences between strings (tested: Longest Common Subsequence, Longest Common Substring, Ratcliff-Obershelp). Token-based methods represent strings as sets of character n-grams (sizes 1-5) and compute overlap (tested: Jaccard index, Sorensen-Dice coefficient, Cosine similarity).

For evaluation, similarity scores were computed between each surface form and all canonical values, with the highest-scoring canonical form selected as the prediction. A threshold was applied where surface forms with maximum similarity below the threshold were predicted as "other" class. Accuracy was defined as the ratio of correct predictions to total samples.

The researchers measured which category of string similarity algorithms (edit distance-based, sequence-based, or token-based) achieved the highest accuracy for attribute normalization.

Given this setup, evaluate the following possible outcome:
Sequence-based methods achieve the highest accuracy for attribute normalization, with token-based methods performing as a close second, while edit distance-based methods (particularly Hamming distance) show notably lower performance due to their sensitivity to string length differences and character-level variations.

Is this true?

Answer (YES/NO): NO